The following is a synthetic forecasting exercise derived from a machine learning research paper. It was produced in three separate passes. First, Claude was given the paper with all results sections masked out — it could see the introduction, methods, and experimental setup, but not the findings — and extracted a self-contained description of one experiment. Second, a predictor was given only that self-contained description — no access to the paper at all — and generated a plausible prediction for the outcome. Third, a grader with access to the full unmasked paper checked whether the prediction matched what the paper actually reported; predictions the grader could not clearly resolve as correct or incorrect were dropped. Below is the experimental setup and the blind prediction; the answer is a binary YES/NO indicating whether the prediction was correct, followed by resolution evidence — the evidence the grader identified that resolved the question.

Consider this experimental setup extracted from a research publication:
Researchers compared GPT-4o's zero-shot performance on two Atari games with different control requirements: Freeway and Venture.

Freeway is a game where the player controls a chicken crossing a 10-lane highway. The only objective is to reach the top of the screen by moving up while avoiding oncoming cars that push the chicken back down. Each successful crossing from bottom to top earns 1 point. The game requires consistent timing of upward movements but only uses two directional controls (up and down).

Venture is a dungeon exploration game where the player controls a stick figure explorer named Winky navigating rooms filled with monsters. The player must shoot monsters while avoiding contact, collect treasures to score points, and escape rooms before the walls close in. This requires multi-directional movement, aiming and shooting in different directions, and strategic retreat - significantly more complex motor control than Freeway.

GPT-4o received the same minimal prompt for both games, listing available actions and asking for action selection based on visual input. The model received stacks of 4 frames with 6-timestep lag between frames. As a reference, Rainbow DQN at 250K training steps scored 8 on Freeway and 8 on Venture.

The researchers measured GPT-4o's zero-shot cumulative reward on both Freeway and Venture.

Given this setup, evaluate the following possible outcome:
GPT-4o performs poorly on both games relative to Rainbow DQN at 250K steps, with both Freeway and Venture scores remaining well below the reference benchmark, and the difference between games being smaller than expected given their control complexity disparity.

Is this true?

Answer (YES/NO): NO